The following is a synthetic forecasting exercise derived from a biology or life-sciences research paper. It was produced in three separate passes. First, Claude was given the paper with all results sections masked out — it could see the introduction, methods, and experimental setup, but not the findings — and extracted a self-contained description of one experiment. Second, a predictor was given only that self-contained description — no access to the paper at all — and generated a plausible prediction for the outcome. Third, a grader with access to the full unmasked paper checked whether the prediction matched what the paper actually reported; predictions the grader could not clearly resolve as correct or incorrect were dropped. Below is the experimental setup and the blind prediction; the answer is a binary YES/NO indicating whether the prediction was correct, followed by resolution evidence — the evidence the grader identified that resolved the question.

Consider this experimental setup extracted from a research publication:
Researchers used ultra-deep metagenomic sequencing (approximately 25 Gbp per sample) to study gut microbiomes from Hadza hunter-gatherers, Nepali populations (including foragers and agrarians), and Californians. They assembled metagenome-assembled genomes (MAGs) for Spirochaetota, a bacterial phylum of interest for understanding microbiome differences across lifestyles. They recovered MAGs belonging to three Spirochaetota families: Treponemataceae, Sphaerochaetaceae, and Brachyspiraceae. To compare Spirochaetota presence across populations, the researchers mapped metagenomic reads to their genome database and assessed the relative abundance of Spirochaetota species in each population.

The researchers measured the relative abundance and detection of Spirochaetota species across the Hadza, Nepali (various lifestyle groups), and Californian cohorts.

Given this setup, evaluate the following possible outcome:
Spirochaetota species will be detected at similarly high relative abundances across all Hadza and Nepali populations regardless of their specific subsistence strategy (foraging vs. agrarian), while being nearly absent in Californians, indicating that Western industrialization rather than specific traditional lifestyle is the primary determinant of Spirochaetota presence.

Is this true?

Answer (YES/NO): NO